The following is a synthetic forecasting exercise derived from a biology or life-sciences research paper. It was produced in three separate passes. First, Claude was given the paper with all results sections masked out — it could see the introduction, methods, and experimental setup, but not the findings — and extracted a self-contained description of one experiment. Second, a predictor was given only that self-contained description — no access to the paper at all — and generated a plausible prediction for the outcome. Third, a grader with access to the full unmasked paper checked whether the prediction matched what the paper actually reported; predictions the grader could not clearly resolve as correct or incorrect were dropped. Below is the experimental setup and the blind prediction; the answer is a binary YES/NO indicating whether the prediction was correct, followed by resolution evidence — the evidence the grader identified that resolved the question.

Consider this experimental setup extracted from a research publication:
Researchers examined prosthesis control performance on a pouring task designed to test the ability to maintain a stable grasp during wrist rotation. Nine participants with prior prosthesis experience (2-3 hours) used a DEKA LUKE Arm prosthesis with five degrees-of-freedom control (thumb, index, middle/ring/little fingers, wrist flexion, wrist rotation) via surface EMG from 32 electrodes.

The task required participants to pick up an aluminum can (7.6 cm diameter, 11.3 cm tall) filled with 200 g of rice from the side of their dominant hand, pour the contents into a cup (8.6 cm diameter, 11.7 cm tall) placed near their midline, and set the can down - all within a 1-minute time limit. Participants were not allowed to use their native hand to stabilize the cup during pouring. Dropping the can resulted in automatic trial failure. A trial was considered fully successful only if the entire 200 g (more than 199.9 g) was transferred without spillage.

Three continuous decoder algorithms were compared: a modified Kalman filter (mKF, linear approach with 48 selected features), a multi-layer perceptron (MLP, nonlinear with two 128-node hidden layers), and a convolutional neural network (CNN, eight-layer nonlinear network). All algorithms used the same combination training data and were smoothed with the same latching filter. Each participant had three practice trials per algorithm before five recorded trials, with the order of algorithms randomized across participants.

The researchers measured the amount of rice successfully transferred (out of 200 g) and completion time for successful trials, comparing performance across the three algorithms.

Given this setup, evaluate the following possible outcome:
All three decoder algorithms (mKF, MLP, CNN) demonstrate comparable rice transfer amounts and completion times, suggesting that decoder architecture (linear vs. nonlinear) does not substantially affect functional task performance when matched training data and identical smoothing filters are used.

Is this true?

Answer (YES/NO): YES